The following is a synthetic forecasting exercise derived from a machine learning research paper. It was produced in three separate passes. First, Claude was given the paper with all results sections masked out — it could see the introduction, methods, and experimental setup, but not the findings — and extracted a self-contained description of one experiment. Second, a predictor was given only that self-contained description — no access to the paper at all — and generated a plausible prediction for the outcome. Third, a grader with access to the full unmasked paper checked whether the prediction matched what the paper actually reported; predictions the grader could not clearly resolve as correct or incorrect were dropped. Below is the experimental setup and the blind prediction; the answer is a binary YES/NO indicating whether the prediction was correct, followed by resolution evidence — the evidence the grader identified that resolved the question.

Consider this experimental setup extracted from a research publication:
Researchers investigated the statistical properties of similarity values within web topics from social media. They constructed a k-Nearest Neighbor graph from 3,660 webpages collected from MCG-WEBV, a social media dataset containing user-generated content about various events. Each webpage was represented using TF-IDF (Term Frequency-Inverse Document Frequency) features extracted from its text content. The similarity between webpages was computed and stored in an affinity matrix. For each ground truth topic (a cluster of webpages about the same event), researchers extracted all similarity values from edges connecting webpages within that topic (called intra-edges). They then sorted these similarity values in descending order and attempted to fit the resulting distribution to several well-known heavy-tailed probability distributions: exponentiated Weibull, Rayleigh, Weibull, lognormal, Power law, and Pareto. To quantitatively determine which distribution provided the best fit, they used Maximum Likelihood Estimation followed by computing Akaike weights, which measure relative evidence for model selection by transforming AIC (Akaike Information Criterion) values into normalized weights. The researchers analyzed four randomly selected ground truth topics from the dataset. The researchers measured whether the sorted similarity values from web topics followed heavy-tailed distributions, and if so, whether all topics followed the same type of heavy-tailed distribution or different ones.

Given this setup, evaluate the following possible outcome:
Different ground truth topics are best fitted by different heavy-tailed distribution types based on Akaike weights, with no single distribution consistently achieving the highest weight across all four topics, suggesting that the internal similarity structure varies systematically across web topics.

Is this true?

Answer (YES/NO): YES